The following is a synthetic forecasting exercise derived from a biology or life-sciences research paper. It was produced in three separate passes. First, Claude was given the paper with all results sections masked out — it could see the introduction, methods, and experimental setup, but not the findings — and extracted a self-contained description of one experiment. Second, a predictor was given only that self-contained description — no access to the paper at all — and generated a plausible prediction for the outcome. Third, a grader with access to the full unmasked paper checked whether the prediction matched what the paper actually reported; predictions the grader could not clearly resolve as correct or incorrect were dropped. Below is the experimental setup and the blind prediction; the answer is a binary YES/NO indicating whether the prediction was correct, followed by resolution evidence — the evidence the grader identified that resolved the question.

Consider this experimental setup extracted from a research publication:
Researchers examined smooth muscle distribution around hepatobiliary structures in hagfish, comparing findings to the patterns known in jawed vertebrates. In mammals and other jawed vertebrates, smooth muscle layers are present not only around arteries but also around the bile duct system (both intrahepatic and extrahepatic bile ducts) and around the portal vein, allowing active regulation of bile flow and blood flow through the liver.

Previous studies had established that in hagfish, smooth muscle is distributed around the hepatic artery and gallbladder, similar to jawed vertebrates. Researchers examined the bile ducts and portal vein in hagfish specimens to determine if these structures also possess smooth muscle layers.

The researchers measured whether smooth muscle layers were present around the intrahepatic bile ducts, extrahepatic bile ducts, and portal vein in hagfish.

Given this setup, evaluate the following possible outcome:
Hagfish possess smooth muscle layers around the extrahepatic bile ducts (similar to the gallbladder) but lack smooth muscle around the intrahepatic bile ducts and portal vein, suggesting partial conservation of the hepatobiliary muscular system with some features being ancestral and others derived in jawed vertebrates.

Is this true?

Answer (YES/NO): NO